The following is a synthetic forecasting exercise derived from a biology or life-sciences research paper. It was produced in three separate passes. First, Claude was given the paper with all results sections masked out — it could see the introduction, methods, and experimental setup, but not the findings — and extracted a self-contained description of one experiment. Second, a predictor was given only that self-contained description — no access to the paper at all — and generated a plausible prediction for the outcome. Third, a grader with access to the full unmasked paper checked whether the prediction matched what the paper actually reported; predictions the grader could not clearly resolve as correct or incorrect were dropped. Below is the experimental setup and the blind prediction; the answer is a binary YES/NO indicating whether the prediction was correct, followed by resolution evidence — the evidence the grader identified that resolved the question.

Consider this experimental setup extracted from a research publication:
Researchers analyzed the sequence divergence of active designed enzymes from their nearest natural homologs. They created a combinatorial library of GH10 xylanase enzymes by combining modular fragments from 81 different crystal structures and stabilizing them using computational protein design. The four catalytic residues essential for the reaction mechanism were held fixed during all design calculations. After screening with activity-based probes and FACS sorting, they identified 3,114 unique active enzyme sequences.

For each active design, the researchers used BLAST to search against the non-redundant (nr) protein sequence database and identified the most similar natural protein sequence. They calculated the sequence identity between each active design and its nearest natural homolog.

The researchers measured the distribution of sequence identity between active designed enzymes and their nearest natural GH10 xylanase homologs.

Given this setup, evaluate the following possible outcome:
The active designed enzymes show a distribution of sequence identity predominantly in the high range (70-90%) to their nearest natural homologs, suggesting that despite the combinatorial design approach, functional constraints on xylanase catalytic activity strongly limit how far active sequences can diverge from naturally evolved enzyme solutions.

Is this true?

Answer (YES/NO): NO